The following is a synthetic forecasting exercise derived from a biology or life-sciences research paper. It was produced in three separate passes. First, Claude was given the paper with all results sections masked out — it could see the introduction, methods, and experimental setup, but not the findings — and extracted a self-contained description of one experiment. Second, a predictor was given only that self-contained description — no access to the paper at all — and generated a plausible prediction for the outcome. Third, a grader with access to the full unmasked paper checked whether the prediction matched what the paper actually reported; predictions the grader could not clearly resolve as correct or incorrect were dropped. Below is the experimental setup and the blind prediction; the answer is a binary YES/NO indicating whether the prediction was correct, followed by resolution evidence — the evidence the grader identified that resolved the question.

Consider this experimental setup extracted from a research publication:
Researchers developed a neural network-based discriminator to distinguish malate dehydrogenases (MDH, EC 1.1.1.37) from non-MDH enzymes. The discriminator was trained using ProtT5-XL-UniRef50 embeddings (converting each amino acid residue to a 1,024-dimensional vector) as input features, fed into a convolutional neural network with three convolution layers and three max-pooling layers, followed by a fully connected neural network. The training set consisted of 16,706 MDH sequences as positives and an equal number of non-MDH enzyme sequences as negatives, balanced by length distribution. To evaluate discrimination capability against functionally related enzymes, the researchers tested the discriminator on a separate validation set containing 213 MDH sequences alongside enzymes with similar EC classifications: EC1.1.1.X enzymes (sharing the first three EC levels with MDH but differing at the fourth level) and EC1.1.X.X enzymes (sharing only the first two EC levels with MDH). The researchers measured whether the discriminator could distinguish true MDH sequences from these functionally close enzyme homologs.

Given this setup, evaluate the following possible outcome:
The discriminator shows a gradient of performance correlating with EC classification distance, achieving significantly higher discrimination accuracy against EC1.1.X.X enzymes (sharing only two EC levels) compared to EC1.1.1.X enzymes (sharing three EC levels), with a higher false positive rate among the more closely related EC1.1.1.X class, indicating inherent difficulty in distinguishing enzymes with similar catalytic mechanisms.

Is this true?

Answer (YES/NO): NO